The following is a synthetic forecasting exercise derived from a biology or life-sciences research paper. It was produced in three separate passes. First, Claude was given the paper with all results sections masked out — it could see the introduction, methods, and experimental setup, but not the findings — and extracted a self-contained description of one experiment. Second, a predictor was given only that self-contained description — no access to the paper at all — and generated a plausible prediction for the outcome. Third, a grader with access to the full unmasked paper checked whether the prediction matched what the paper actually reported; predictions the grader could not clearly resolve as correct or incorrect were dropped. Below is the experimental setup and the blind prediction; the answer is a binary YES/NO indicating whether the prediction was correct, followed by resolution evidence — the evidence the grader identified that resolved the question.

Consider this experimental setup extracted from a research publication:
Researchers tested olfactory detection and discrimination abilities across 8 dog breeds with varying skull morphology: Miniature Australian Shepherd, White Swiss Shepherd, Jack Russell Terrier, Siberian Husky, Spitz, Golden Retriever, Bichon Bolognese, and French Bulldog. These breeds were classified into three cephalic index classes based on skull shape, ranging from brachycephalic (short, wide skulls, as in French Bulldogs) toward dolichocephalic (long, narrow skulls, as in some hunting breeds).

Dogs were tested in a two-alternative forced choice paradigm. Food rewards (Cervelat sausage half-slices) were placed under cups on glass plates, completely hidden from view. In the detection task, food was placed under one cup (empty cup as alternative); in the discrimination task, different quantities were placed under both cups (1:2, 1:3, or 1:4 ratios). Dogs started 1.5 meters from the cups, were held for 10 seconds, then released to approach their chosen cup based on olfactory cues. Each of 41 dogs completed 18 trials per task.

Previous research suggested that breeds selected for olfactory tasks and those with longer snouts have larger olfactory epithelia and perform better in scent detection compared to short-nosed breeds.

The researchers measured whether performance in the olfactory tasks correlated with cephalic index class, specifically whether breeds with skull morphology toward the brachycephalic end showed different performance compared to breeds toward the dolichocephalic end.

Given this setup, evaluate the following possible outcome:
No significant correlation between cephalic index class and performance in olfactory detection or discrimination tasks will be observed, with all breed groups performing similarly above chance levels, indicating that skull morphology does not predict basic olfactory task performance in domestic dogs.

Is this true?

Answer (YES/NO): NO